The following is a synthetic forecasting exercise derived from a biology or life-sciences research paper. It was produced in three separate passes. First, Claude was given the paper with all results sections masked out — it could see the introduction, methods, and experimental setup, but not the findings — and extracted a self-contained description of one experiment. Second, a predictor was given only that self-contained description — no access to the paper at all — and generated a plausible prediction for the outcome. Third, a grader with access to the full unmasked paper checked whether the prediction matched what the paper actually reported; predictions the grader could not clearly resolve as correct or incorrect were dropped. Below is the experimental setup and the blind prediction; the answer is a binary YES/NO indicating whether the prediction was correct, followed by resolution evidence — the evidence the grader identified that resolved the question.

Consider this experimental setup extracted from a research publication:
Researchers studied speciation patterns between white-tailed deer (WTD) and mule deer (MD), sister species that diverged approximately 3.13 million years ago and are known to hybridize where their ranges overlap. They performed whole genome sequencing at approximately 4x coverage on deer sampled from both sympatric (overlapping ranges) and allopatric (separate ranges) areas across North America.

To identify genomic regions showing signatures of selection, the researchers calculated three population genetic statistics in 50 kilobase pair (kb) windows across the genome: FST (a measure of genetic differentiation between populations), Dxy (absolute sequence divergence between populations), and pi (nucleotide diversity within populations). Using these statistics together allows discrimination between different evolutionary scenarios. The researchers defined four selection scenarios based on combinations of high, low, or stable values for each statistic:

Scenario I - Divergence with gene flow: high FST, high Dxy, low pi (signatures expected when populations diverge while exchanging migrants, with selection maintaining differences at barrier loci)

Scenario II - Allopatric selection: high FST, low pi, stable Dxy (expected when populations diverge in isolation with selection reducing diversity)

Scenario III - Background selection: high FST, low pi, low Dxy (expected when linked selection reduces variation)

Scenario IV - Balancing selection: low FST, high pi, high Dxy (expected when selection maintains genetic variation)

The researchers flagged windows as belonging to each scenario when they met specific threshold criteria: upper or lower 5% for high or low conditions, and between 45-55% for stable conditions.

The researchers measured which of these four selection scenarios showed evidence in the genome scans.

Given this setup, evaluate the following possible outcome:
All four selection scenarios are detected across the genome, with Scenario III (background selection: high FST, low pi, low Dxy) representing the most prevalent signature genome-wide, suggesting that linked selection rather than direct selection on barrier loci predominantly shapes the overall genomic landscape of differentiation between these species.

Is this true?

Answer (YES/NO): NO